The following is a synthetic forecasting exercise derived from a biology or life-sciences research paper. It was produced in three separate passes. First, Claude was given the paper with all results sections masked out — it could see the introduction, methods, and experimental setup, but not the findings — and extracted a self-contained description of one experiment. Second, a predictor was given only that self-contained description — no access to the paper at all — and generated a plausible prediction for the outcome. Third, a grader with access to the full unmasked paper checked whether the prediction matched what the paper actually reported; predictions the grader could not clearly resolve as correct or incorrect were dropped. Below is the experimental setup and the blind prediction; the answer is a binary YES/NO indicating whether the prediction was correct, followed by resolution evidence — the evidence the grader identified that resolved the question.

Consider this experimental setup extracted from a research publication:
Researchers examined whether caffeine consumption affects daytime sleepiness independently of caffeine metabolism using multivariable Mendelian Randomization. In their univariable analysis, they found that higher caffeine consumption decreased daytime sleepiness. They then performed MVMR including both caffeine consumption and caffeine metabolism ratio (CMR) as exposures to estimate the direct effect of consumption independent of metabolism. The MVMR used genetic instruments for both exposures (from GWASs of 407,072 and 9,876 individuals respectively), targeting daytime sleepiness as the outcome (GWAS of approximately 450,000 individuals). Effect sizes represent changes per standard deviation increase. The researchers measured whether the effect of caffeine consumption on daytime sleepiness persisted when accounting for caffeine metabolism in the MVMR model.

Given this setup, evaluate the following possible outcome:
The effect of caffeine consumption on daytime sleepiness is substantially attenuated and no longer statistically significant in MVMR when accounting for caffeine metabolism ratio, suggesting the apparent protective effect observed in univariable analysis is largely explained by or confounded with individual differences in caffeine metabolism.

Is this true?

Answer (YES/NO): NO